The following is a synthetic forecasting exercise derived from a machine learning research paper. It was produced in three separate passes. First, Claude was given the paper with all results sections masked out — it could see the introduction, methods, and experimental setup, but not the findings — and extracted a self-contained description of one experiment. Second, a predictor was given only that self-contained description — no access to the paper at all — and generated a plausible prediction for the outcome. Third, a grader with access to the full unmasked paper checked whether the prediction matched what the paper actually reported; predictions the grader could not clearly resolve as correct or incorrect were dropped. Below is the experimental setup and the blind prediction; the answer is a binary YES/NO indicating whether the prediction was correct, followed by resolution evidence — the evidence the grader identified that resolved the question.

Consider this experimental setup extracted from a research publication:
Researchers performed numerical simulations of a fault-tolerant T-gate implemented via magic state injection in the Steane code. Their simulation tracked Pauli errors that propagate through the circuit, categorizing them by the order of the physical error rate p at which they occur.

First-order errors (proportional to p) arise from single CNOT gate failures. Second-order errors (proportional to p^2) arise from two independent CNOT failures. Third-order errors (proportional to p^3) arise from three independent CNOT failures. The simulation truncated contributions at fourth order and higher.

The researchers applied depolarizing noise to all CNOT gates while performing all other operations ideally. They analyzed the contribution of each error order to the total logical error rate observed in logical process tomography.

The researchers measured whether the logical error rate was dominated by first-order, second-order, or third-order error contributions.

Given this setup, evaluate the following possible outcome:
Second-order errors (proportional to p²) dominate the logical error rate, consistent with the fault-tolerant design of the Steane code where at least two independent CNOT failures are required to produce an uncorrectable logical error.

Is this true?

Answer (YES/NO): YES